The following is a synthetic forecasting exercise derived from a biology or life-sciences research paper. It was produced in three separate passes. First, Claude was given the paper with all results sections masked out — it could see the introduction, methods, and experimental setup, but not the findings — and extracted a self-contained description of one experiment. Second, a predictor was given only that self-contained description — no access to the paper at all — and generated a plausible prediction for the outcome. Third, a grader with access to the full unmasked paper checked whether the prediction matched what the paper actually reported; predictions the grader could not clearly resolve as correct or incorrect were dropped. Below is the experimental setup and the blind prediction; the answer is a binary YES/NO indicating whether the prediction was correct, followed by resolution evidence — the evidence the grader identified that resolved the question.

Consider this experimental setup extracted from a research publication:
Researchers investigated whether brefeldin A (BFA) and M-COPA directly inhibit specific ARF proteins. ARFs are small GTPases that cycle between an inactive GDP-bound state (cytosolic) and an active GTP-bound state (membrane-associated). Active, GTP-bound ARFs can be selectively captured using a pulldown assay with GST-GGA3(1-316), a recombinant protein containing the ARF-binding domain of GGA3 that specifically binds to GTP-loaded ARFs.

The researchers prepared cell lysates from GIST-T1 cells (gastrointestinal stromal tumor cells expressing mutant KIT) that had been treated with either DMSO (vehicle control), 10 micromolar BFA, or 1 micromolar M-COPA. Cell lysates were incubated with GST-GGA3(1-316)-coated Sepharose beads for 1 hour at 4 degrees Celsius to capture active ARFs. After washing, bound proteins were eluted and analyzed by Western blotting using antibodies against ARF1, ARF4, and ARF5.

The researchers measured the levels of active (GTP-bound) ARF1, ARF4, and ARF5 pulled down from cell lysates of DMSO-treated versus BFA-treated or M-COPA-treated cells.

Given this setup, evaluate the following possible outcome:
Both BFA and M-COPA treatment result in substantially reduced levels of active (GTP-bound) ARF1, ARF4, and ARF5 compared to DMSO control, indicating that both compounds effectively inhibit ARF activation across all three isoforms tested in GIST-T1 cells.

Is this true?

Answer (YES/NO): YES